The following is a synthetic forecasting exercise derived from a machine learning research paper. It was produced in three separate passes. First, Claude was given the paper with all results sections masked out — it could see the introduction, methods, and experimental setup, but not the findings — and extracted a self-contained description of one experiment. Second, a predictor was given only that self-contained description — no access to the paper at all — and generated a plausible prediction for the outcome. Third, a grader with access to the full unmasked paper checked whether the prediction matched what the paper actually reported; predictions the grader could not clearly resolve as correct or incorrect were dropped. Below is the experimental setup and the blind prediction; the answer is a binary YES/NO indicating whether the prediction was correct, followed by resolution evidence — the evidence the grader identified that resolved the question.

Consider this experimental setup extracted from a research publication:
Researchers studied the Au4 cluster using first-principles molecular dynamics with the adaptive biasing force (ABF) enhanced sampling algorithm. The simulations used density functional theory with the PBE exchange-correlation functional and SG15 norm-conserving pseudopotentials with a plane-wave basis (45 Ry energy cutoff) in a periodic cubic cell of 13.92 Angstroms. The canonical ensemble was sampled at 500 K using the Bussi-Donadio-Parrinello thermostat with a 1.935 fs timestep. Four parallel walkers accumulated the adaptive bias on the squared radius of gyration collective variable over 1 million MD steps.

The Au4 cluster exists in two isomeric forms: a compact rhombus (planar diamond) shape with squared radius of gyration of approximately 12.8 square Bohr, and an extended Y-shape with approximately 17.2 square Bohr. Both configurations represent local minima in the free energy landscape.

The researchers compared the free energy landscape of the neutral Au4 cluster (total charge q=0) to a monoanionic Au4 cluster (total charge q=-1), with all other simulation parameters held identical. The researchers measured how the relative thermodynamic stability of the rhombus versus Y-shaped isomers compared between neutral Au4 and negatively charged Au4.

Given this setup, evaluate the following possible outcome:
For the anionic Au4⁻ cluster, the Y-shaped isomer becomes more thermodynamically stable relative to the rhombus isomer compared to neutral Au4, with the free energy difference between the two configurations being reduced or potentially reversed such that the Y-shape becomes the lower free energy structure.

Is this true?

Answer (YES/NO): YES